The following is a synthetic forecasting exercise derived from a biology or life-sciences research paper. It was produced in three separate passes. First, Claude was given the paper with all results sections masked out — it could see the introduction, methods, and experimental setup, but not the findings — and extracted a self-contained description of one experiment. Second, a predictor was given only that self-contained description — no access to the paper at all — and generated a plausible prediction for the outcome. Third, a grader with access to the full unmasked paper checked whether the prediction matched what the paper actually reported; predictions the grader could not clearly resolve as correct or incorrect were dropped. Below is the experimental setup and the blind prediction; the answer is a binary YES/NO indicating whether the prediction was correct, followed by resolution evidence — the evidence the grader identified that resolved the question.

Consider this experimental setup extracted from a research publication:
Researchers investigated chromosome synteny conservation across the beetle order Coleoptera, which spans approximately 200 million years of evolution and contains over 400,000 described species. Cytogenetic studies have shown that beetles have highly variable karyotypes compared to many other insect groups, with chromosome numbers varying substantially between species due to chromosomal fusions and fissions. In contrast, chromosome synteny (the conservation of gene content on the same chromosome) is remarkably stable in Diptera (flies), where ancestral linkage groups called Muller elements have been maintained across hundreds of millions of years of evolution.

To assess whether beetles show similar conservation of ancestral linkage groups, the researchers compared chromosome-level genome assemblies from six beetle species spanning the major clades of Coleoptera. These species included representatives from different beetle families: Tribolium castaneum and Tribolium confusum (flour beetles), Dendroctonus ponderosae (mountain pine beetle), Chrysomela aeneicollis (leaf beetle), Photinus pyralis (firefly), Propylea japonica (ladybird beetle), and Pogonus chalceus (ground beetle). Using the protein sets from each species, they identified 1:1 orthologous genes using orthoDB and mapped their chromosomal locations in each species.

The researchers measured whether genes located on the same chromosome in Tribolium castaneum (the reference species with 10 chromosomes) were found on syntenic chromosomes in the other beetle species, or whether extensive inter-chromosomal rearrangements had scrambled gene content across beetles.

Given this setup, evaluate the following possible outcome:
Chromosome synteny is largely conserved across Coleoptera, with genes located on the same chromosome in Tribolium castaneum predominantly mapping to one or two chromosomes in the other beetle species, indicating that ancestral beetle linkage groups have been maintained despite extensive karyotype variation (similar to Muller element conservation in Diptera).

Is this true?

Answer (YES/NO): YES